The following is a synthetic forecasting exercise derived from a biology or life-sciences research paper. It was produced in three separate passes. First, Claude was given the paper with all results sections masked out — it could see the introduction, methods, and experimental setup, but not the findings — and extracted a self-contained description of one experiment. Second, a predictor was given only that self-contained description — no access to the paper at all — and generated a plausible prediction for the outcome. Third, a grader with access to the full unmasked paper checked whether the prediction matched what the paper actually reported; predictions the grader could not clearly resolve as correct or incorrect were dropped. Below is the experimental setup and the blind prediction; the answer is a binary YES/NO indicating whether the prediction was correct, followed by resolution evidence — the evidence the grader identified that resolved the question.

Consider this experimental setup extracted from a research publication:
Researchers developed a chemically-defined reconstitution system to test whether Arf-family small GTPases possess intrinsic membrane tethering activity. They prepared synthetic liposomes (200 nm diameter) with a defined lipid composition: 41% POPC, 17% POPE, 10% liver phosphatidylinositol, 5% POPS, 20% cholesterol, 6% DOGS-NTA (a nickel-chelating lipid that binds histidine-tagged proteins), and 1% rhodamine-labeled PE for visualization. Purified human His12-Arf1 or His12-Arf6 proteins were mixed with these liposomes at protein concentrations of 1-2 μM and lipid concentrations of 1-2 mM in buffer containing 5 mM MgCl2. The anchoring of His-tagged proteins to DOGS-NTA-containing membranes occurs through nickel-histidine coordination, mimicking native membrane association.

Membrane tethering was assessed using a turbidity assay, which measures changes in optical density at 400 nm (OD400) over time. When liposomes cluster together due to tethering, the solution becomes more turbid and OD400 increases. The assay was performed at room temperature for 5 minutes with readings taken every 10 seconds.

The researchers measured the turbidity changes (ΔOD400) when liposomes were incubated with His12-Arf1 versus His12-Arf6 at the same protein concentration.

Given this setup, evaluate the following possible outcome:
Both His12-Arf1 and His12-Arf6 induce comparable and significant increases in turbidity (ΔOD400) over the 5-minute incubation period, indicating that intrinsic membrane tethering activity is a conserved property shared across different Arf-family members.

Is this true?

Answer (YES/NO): NO